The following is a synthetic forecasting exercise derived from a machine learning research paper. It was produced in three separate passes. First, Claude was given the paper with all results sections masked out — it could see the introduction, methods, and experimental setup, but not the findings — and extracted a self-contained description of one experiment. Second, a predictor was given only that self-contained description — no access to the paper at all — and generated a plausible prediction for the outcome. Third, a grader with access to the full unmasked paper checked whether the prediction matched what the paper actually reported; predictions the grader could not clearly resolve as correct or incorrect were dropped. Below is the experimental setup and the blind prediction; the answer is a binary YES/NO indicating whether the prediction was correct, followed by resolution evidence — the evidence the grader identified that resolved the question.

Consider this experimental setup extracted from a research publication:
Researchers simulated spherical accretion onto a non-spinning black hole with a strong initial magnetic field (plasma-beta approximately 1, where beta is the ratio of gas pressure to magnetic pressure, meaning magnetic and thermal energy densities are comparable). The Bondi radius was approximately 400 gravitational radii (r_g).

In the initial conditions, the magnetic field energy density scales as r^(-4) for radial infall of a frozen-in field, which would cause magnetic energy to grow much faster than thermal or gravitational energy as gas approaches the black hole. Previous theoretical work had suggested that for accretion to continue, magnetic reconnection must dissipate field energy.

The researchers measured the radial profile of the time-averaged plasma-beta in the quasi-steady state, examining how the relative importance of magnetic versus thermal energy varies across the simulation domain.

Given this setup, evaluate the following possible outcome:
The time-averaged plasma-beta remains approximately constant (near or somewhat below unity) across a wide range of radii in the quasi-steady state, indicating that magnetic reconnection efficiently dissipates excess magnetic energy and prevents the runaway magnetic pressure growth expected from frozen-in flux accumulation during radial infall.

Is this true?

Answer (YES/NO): YES